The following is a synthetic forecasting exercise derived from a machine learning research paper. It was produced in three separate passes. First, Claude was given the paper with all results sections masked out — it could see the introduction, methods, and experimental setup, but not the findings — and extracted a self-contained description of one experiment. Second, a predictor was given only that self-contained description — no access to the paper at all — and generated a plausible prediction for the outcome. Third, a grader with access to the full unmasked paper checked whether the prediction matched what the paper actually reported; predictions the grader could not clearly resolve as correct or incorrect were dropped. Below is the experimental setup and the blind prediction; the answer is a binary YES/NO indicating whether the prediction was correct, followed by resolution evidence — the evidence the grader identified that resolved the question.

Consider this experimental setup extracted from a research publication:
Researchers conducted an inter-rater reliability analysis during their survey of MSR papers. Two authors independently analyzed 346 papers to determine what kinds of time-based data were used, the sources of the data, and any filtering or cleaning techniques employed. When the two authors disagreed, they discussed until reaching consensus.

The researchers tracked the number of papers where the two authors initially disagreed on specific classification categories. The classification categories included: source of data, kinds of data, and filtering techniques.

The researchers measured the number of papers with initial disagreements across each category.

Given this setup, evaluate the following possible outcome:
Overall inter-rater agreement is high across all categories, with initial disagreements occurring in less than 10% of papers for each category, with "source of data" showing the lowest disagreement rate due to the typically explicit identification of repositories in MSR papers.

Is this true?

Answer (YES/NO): NO